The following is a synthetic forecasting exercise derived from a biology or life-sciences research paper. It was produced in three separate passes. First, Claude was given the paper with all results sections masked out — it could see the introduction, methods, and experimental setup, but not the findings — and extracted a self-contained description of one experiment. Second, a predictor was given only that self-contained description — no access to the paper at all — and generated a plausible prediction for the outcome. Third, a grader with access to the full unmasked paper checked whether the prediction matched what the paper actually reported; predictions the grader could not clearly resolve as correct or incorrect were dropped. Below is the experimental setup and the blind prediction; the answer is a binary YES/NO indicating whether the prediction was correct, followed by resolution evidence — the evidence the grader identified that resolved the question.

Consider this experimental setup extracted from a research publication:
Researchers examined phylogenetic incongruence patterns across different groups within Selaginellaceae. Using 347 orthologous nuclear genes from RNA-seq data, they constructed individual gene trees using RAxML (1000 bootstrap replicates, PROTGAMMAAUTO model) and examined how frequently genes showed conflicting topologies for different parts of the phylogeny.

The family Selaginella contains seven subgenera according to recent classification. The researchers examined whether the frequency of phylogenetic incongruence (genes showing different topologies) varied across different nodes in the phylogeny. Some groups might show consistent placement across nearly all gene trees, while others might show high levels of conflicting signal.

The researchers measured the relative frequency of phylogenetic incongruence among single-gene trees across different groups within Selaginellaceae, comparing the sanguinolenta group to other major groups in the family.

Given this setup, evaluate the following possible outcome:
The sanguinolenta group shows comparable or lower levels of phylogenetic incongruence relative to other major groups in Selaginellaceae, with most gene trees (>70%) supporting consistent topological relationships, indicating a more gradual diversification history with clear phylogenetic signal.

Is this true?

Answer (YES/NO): NO